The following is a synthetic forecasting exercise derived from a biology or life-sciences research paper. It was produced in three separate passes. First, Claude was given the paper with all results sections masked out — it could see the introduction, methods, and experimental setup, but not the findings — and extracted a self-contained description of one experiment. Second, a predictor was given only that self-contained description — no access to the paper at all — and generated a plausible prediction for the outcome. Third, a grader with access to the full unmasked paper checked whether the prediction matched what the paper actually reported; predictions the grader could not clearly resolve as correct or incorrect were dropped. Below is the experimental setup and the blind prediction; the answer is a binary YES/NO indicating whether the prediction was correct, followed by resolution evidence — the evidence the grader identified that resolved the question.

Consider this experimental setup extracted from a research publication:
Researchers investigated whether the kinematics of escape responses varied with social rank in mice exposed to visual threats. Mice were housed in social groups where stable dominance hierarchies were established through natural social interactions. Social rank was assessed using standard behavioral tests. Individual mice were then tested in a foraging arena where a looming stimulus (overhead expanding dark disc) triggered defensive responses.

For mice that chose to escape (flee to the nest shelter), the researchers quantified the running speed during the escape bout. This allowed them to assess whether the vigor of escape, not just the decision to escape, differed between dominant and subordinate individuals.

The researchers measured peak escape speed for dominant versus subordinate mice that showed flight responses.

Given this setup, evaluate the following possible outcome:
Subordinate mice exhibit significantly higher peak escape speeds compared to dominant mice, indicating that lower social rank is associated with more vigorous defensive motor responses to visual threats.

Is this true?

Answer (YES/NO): NO